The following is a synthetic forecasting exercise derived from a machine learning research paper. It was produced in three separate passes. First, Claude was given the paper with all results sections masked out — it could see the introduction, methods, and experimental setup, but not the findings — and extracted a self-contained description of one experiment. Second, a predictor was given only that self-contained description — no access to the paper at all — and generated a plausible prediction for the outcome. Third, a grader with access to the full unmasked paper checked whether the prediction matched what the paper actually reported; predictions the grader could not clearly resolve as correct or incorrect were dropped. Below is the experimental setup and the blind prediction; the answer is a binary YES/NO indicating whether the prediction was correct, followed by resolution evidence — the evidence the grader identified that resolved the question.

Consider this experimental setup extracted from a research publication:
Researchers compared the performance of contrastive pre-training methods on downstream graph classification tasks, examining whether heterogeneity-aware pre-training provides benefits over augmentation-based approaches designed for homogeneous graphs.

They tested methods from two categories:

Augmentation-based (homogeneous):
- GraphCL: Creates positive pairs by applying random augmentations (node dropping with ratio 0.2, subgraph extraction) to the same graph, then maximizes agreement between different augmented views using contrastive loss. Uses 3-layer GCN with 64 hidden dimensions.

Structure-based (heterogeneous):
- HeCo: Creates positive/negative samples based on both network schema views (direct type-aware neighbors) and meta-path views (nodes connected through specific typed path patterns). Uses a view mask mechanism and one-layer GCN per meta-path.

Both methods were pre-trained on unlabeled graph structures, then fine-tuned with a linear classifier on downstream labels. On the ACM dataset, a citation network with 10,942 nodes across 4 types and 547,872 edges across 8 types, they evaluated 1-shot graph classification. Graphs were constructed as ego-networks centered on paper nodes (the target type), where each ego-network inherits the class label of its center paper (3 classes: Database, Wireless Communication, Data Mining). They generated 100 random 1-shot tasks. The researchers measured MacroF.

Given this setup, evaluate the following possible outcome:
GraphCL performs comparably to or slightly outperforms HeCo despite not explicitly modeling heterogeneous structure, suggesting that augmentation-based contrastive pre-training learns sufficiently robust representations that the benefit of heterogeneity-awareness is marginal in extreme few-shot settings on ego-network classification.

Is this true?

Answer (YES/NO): NO